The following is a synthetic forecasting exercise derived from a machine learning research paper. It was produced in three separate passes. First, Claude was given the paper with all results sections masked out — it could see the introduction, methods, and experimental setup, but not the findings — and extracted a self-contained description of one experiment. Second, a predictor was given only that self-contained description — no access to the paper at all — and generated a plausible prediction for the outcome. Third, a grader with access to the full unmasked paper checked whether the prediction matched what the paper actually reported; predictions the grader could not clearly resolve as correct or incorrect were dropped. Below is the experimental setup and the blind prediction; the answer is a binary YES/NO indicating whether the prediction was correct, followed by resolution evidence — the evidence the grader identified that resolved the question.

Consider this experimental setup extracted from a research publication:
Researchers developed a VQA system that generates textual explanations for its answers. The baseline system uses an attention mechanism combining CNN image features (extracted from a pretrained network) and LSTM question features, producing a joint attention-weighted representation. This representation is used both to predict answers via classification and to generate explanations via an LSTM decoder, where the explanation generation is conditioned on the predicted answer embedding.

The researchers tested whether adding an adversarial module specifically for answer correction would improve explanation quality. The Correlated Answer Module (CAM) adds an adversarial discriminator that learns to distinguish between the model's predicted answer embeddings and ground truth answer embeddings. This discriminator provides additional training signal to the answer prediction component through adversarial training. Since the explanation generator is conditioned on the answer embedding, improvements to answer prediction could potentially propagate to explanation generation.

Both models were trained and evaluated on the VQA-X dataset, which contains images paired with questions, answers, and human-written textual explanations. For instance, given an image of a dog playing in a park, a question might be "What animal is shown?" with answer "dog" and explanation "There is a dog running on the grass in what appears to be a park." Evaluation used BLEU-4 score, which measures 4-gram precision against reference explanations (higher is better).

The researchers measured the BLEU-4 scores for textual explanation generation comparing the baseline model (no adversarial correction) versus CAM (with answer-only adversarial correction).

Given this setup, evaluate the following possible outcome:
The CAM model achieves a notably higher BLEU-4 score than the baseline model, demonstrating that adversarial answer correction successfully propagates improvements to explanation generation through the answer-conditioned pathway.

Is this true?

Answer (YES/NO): NO